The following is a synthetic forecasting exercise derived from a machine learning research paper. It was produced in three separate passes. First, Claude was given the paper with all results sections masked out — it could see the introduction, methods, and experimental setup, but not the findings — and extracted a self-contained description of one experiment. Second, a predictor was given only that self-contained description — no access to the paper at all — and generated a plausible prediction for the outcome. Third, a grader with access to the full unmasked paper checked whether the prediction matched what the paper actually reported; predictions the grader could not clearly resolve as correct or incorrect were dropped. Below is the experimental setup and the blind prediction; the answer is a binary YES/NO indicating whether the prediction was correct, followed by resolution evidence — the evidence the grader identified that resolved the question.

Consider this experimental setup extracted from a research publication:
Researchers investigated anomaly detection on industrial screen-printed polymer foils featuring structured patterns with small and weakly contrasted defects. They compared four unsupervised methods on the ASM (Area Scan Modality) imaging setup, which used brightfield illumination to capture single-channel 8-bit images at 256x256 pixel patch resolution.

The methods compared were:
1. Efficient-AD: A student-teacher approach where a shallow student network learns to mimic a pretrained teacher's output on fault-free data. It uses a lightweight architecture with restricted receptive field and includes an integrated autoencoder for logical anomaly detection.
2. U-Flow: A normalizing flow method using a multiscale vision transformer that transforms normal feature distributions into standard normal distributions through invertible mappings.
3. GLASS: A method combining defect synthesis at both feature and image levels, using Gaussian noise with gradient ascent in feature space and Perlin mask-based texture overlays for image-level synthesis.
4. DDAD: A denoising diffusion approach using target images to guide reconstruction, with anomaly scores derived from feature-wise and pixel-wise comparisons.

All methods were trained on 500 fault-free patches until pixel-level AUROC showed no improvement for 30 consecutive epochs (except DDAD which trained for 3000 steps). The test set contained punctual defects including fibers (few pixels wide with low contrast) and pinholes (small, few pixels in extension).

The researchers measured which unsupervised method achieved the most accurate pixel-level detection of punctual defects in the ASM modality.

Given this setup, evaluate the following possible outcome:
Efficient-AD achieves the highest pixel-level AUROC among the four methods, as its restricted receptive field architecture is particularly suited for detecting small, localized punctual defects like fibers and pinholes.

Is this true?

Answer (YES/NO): NO